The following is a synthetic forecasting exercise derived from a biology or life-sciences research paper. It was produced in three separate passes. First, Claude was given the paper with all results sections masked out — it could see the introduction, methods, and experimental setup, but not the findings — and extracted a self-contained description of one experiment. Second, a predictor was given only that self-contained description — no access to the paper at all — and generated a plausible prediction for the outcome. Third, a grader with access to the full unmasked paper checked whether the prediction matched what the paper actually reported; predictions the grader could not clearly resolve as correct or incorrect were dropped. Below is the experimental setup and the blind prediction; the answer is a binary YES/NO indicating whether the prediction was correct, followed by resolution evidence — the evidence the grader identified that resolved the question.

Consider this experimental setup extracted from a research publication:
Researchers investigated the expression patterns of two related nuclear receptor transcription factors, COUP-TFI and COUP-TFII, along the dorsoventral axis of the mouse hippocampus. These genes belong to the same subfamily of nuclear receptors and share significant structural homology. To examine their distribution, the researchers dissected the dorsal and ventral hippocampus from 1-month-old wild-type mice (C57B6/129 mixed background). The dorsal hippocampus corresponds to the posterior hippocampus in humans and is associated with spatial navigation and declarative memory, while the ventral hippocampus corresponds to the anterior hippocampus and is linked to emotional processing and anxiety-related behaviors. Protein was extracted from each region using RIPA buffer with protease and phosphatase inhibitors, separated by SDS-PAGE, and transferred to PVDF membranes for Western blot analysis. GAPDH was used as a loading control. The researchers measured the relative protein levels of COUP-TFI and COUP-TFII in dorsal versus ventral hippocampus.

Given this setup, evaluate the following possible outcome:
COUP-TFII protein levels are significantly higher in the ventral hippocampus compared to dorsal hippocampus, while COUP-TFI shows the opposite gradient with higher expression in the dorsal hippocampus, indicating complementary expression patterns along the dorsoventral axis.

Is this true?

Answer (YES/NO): YES